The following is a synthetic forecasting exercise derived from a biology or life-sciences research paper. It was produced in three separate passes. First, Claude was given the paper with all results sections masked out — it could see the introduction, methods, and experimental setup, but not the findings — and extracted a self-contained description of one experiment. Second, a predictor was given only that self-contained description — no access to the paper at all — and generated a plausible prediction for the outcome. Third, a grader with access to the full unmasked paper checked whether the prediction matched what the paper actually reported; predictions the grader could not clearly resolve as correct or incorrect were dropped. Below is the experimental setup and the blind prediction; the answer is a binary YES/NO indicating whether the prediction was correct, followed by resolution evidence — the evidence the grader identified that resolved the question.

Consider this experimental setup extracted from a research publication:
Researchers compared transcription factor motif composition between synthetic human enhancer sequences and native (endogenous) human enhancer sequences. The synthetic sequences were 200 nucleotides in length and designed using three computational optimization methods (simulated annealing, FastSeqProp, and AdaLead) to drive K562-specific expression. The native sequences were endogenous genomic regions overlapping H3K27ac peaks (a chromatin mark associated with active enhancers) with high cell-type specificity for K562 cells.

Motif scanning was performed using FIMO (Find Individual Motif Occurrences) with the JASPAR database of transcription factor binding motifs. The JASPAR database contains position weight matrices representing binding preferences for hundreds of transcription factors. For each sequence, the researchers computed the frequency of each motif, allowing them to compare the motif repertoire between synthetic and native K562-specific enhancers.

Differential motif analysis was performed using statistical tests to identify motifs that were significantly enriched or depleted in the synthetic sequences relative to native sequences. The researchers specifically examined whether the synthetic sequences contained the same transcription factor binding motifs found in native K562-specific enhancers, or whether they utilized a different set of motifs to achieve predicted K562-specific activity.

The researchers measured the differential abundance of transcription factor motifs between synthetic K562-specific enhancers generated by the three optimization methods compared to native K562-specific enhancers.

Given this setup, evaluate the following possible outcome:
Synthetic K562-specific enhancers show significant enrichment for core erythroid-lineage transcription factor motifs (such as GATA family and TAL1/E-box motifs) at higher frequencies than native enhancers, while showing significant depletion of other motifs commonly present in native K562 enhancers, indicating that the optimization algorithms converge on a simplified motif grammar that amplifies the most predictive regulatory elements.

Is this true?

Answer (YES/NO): NO